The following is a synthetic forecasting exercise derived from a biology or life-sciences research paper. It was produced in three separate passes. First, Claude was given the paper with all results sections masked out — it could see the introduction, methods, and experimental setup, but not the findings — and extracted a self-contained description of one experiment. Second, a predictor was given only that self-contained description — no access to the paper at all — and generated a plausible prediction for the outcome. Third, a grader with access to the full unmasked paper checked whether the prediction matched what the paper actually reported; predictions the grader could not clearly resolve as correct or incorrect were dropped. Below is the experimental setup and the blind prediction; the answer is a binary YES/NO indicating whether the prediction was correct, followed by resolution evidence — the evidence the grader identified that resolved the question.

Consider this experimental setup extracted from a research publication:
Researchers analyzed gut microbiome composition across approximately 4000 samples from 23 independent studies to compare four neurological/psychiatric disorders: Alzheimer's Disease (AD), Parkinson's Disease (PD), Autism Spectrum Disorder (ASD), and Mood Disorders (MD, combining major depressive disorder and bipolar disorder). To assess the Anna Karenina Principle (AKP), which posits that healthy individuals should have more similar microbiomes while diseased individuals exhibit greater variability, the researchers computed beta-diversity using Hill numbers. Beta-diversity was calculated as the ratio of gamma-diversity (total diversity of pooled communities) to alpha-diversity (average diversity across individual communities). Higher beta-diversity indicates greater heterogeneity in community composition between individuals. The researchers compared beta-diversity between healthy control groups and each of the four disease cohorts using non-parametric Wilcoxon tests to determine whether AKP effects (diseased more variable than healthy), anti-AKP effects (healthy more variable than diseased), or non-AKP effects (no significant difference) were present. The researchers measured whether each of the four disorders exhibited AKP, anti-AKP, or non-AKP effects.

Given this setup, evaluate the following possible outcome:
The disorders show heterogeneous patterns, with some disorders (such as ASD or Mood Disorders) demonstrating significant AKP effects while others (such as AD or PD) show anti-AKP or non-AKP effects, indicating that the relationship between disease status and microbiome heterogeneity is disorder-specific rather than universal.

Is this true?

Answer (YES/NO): NO